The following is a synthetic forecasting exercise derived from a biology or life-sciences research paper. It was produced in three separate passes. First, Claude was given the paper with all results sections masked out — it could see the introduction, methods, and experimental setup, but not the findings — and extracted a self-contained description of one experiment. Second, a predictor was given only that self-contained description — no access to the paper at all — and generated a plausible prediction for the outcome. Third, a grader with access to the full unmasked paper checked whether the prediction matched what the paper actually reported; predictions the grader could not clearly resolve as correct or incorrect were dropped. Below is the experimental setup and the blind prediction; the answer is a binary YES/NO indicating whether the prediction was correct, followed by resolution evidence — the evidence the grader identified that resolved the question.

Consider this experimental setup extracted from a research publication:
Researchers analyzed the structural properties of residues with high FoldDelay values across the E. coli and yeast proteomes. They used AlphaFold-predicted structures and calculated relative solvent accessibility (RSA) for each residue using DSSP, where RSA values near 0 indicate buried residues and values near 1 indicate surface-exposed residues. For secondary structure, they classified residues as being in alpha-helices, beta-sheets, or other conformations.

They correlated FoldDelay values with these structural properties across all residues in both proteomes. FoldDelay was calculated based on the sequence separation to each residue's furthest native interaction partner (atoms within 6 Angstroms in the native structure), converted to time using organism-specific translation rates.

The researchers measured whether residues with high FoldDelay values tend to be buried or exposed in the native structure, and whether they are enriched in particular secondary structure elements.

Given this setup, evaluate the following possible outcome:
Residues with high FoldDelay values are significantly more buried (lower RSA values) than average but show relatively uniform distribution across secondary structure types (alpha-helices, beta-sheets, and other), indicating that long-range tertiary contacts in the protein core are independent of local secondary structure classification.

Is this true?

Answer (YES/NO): NO